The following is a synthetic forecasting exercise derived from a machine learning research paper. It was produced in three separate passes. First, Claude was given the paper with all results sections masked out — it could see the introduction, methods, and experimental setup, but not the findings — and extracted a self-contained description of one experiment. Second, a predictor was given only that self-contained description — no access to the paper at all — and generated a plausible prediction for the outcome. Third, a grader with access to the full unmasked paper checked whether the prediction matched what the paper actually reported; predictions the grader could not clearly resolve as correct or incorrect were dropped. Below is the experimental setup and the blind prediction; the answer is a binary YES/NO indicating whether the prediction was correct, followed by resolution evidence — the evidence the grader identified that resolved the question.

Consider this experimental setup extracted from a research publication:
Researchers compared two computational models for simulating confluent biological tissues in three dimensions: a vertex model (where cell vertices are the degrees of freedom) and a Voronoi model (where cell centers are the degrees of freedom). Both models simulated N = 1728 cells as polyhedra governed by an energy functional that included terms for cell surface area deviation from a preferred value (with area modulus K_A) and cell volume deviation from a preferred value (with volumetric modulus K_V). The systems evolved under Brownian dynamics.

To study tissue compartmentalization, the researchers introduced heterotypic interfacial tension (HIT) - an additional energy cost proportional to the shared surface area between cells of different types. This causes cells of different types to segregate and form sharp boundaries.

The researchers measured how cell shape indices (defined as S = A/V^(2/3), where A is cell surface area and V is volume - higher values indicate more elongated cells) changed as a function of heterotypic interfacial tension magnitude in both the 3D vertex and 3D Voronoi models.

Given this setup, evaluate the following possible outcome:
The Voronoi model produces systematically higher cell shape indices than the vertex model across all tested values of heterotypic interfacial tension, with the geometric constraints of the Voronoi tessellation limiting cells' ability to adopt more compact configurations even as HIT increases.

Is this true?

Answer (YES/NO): NO